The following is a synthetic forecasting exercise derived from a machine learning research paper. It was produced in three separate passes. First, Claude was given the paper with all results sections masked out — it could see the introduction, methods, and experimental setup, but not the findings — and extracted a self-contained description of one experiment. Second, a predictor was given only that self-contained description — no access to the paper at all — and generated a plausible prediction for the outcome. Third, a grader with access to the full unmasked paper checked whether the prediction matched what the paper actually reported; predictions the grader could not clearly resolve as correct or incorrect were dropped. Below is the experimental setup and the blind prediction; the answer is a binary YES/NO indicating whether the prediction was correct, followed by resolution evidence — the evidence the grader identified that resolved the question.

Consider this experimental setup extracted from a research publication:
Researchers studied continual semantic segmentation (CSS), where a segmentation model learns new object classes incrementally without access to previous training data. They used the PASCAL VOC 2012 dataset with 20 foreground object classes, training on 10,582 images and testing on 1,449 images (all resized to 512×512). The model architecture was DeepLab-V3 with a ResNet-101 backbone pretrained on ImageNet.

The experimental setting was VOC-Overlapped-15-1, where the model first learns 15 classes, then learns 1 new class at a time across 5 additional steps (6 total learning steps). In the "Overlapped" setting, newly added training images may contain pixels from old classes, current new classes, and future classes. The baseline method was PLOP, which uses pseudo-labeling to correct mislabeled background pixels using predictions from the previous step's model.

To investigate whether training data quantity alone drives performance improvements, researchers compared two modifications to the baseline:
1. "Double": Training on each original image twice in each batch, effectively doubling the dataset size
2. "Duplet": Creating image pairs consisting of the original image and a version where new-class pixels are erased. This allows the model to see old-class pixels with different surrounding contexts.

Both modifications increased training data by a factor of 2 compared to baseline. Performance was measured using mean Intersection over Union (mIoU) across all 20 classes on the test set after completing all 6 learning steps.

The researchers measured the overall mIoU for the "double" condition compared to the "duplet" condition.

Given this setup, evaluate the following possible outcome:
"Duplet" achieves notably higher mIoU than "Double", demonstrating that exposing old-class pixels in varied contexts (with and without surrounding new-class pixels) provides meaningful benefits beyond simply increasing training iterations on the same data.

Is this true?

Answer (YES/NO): YES